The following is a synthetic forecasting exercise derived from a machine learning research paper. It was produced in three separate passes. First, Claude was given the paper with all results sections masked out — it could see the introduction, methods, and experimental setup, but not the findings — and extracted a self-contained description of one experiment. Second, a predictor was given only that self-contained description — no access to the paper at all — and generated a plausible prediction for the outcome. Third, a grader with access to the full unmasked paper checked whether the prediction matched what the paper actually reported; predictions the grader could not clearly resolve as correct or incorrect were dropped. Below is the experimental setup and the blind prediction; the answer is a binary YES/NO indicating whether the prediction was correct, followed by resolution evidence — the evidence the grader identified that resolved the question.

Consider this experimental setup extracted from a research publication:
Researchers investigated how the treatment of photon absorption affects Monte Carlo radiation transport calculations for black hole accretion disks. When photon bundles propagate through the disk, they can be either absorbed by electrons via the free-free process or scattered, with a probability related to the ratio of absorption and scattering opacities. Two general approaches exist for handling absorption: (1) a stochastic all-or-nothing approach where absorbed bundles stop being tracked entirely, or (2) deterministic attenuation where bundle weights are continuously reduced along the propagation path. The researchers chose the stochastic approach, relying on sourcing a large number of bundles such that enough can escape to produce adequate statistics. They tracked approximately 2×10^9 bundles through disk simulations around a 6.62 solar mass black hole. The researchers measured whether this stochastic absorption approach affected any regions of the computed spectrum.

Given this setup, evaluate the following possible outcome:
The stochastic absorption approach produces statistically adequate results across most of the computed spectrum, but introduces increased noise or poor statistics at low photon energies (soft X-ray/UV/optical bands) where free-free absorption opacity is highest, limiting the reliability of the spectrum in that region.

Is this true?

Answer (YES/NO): NO